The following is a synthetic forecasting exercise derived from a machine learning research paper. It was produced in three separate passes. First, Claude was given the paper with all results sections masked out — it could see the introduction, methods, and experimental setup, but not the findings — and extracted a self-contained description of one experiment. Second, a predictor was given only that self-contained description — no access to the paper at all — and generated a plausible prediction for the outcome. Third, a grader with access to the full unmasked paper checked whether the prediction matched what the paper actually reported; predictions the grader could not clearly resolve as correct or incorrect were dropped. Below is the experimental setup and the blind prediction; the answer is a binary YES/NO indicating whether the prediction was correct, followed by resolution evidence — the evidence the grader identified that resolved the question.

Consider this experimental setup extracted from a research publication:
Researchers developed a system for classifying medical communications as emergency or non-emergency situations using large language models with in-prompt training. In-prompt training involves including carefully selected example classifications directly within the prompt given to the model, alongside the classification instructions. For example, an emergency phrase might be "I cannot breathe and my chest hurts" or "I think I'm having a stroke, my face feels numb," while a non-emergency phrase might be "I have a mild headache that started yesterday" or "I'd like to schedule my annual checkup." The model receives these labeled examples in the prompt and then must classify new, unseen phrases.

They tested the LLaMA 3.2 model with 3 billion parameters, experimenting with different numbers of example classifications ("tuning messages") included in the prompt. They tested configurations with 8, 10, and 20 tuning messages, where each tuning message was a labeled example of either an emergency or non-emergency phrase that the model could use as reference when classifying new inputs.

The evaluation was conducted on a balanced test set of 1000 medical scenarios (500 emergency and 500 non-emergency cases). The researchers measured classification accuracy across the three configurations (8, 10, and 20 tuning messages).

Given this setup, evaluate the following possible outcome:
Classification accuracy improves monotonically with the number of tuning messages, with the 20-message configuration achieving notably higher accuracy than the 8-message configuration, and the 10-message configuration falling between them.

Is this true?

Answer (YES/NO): NO